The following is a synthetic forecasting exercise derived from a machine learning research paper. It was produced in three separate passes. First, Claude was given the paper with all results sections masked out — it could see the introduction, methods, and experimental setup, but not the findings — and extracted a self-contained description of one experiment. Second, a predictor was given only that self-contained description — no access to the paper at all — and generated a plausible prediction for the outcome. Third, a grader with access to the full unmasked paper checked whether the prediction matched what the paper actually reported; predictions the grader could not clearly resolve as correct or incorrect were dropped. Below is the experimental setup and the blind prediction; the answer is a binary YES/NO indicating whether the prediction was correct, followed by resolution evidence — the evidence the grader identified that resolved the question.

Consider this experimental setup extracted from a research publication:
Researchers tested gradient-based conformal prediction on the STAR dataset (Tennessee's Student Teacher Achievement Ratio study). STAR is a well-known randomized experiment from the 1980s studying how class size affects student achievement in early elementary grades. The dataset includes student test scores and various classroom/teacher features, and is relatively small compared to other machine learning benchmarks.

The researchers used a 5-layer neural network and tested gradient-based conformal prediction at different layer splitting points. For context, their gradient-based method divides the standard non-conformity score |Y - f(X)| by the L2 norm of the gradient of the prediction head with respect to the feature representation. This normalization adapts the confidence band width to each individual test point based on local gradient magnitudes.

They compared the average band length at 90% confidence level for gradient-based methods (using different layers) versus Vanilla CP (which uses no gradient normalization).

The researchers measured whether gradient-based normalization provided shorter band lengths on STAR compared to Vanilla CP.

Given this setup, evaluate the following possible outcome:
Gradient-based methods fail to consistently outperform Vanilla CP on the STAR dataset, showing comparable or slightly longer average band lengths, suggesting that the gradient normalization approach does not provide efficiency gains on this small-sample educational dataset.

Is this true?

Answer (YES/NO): YES